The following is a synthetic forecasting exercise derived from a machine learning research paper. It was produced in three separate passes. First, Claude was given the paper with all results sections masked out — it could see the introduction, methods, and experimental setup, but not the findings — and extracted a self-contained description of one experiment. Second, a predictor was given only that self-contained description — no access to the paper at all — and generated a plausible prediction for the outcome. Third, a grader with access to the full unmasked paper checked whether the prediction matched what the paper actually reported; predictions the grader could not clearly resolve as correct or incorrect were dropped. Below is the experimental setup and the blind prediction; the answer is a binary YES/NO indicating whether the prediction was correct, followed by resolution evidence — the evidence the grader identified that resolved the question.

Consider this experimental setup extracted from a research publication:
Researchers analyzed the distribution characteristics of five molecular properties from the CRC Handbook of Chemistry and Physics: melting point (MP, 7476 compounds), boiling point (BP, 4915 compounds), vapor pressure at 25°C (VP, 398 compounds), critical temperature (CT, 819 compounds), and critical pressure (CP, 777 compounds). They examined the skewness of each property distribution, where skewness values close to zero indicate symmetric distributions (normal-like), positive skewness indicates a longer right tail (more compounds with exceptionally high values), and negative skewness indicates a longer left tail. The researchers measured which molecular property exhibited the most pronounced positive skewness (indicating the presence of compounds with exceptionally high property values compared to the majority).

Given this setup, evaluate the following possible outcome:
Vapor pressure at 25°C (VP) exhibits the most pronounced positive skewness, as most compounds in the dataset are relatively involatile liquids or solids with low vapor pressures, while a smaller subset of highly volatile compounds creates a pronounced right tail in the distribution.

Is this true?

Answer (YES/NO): YES